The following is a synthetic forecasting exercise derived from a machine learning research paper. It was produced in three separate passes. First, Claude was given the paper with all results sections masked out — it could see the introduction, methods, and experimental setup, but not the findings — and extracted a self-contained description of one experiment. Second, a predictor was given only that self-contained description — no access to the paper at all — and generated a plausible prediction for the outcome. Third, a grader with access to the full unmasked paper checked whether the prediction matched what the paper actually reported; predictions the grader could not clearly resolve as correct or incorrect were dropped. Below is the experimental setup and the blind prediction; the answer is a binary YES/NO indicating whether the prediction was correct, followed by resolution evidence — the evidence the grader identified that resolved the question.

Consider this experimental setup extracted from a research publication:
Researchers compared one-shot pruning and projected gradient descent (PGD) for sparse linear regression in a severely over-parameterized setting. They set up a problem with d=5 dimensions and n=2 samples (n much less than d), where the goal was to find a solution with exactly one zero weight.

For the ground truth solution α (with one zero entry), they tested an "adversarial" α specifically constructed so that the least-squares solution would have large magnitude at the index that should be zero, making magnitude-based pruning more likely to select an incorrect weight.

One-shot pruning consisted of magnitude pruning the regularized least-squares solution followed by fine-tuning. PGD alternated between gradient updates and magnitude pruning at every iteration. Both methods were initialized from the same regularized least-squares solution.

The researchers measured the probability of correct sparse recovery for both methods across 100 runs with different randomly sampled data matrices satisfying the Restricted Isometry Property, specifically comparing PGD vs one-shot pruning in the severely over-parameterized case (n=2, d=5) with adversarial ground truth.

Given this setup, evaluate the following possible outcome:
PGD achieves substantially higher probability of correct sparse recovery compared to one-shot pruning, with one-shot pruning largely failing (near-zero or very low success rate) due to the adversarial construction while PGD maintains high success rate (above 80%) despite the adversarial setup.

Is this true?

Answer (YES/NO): NO